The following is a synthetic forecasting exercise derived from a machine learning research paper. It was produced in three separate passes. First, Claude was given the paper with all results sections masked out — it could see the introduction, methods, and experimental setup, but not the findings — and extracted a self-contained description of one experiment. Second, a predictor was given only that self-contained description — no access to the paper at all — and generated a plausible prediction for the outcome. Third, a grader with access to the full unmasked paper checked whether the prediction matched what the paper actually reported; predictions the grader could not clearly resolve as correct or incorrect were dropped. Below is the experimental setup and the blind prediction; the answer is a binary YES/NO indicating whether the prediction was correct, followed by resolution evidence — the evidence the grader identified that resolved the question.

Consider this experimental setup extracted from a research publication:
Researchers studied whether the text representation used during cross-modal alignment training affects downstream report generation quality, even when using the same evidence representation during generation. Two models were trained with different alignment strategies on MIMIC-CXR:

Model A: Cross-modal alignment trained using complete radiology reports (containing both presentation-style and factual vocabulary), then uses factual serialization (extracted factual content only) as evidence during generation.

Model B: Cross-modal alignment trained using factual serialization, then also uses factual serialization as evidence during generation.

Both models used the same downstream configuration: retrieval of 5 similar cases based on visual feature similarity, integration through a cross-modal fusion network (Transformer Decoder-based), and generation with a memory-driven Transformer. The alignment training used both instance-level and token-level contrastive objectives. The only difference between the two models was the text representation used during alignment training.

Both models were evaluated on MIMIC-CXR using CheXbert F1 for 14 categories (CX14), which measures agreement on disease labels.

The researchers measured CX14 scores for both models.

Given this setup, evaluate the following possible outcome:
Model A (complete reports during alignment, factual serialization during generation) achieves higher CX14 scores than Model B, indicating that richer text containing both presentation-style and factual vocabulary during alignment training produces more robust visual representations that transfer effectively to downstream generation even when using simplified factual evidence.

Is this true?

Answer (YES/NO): NO